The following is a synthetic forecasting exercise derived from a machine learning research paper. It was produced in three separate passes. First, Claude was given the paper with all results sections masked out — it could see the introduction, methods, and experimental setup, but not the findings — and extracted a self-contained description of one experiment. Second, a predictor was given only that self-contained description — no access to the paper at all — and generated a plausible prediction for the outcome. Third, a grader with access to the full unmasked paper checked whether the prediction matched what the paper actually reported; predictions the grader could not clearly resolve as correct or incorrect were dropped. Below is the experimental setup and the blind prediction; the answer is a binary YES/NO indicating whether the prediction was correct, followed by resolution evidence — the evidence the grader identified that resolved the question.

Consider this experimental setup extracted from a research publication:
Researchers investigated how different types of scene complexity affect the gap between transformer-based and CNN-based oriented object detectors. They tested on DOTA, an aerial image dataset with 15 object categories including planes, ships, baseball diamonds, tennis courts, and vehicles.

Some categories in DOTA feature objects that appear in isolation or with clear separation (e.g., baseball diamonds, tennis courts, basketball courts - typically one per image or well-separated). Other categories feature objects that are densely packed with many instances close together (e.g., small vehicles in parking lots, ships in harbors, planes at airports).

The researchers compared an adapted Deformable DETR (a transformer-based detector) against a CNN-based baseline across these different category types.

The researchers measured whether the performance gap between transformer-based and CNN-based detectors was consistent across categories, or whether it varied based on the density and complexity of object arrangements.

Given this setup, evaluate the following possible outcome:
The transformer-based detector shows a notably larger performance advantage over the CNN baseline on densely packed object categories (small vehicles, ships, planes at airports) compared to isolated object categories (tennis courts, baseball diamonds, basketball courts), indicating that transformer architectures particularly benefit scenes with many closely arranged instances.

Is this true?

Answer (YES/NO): NO